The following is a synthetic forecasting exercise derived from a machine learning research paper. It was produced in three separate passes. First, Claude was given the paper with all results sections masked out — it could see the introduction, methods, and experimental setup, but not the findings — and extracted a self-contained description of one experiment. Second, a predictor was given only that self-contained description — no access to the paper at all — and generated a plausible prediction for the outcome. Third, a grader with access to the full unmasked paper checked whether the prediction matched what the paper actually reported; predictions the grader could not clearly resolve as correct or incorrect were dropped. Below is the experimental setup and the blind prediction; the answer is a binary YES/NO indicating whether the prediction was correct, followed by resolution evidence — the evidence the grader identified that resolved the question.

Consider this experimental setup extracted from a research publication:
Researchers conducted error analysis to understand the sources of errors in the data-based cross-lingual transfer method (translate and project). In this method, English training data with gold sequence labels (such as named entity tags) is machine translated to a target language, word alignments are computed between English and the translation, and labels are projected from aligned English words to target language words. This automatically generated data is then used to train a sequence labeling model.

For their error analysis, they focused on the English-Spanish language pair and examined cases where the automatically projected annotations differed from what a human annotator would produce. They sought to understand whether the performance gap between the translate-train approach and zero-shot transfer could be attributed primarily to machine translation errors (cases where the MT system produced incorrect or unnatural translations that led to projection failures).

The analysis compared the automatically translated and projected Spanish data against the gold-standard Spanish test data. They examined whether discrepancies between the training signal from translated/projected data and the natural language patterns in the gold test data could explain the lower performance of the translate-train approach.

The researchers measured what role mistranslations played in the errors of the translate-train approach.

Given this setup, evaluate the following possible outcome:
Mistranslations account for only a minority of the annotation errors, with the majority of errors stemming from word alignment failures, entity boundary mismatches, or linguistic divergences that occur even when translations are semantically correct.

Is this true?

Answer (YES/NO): YES